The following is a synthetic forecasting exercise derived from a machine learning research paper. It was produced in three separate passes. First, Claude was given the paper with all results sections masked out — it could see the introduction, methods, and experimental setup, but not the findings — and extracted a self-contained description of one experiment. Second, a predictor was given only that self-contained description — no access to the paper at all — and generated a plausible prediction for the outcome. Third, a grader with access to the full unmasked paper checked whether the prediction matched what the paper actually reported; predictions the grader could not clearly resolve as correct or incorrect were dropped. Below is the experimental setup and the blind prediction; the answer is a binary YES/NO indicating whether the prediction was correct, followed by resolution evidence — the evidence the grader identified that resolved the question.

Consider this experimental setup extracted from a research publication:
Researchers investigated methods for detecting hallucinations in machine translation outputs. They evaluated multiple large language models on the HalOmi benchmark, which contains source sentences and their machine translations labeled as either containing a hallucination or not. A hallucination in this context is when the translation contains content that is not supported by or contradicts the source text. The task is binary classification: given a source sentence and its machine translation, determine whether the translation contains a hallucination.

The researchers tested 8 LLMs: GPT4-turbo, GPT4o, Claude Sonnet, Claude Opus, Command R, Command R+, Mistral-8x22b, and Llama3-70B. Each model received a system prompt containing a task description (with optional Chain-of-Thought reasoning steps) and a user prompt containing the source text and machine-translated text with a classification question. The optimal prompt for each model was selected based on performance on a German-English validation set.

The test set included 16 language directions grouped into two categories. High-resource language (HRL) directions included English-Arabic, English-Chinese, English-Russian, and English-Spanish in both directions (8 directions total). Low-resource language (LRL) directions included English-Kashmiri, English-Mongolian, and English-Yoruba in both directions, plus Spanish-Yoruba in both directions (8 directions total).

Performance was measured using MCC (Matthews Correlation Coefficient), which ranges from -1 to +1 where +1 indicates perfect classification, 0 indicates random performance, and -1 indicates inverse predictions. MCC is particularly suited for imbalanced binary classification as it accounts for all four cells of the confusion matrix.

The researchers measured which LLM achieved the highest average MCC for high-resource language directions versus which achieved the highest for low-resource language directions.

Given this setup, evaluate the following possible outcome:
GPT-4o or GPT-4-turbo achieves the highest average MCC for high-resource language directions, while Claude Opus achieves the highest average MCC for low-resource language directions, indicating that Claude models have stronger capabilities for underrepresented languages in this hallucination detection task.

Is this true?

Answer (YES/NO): NO